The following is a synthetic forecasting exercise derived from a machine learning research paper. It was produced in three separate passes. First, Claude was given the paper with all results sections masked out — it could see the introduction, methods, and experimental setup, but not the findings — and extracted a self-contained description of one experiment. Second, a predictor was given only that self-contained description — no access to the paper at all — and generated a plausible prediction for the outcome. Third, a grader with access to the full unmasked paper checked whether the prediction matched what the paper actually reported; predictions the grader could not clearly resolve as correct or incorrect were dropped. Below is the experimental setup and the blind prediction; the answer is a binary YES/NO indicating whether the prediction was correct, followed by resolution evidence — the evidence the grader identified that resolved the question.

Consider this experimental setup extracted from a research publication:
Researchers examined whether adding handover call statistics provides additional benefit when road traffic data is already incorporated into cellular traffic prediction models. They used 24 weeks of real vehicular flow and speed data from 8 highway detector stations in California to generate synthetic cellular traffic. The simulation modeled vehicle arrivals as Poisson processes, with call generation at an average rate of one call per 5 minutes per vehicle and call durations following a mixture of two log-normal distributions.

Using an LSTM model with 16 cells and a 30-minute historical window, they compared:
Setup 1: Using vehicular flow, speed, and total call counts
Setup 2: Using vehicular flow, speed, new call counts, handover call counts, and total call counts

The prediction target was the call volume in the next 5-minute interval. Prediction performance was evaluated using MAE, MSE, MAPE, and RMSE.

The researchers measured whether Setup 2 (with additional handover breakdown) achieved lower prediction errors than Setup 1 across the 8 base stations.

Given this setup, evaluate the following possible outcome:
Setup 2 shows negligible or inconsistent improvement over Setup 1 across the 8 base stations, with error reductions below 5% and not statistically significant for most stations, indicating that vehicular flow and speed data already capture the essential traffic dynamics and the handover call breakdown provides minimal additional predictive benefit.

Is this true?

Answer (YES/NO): YES